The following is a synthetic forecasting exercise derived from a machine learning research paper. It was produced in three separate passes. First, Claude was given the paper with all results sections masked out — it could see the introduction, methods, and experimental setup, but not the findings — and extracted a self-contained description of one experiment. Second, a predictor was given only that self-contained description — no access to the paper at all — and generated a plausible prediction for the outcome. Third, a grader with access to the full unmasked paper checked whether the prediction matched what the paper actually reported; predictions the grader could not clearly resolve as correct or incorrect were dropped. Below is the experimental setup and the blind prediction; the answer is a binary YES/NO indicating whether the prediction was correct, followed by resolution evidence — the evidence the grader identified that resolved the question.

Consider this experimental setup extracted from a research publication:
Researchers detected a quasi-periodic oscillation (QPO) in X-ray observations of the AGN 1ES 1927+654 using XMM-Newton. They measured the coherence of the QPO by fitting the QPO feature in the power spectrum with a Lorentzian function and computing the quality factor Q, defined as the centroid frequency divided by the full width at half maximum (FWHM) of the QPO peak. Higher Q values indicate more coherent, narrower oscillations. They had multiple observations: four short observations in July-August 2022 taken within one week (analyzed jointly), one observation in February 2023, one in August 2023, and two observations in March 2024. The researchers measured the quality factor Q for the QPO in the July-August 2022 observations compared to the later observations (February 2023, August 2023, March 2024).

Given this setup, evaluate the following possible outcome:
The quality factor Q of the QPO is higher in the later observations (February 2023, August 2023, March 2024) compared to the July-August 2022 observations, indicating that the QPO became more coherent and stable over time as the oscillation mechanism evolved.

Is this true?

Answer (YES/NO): YES